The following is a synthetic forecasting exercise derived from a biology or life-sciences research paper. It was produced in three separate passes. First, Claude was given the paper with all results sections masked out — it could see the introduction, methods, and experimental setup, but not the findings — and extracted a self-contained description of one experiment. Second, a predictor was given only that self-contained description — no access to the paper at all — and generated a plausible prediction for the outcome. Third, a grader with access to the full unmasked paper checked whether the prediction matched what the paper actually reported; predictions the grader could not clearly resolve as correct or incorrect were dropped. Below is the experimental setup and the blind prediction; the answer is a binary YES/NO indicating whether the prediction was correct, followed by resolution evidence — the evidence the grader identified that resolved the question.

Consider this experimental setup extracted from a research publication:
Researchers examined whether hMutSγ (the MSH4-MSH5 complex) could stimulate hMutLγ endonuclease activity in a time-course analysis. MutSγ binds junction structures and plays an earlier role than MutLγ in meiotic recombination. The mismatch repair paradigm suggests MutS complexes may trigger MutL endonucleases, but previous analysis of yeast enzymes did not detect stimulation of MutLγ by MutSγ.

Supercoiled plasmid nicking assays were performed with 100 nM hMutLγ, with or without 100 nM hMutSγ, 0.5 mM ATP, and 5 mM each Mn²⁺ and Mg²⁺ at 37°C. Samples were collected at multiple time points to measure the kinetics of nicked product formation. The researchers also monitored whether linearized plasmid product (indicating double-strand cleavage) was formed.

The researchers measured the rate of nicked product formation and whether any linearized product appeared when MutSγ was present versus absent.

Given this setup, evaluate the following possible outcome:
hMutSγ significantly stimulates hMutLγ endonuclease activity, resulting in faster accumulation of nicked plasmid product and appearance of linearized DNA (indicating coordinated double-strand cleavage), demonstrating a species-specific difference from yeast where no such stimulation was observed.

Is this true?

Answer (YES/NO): NO